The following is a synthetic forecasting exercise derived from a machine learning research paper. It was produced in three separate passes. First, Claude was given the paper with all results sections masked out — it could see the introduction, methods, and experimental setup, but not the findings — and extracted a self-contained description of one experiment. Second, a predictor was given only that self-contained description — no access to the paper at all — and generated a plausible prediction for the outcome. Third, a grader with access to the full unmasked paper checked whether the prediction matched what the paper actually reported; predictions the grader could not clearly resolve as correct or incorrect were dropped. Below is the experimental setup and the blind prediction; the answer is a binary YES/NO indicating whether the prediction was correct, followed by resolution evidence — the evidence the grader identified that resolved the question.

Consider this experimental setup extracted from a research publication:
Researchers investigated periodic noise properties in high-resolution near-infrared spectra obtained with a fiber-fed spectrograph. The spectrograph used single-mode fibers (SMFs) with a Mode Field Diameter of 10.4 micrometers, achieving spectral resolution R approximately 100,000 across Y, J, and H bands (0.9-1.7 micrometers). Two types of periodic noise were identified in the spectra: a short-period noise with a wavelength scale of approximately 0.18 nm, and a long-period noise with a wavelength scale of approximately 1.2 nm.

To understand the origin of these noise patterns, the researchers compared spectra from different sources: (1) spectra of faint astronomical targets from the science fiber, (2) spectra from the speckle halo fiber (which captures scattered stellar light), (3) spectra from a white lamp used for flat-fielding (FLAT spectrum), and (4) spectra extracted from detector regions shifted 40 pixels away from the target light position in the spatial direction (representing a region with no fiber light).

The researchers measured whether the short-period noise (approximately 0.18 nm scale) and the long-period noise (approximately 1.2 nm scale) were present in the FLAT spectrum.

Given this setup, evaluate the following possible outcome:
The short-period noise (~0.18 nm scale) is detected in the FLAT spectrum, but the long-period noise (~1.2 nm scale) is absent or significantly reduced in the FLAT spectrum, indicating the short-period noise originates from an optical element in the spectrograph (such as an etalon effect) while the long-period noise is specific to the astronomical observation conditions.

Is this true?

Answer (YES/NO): NO